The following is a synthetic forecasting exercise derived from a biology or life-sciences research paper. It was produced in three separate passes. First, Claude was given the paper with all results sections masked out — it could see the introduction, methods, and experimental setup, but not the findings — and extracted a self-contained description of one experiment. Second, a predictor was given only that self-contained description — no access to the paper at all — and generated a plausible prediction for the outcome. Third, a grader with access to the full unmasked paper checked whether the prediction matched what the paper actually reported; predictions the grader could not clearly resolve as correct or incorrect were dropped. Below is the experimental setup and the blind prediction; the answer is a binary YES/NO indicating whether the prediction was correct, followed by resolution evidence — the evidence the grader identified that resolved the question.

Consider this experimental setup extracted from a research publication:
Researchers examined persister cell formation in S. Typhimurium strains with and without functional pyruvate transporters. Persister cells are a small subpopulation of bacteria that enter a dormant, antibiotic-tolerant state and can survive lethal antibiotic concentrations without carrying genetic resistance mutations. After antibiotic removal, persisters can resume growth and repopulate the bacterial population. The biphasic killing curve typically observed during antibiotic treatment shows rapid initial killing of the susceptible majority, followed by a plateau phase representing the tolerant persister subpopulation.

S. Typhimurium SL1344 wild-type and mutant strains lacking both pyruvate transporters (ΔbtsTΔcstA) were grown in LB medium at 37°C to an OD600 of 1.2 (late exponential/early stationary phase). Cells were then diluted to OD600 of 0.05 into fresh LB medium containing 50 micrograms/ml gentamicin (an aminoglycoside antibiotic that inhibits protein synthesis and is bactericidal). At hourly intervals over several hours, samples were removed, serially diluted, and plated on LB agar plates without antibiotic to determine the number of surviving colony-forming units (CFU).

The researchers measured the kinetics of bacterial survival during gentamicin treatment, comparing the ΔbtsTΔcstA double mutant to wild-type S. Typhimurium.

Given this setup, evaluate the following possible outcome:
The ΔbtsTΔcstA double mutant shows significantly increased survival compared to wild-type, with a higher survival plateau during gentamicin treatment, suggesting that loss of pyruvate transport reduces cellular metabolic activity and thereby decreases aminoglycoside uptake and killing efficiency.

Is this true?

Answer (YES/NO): YES